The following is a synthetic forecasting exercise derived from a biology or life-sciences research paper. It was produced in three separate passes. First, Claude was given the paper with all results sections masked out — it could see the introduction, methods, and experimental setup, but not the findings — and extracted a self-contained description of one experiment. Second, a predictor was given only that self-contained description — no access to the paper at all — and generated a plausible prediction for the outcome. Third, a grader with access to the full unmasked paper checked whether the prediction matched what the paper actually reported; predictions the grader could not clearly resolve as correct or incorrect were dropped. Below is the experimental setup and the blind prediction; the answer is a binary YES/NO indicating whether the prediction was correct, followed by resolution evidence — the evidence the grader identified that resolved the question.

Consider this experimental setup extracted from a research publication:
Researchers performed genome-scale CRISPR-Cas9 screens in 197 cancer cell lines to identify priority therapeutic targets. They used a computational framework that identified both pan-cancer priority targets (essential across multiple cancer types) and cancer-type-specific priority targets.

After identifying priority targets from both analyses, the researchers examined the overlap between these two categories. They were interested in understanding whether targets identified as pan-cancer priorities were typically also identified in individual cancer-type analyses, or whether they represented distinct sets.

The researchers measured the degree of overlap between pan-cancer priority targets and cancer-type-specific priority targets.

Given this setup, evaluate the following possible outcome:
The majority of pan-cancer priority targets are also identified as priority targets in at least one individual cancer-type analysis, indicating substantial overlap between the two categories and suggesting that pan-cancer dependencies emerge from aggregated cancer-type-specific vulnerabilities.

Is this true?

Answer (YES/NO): YES